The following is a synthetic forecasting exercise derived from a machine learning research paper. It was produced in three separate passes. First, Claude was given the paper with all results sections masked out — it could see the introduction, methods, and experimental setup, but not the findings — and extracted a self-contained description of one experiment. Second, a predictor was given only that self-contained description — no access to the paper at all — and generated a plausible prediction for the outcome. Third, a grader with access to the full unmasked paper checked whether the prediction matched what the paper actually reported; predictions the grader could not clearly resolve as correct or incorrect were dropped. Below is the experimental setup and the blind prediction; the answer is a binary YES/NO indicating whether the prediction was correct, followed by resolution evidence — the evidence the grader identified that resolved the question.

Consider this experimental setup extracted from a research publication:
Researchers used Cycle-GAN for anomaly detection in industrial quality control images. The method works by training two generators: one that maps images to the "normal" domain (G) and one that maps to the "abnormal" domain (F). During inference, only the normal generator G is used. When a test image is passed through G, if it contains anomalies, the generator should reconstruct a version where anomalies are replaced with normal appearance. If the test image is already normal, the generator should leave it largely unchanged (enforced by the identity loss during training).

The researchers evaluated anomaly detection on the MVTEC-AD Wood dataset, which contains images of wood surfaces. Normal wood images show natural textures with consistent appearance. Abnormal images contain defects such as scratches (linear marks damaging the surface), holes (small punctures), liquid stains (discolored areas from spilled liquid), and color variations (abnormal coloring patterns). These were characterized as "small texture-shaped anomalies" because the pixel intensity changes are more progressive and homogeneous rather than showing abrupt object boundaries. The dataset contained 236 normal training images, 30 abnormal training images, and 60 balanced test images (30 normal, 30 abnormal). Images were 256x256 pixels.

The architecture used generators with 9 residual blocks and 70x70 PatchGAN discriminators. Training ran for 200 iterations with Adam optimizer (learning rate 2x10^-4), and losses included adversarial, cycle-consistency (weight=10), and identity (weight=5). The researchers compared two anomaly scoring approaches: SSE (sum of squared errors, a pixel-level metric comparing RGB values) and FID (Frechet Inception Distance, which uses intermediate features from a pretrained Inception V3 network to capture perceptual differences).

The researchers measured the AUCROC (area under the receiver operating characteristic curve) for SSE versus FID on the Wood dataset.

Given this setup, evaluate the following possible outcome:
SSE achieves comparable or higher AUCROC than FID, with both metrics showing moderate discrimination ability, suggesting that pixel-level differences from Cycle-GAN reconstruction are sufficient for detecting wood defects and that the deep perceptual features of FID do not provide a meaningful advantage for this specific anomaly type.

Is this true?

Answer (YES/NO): NO